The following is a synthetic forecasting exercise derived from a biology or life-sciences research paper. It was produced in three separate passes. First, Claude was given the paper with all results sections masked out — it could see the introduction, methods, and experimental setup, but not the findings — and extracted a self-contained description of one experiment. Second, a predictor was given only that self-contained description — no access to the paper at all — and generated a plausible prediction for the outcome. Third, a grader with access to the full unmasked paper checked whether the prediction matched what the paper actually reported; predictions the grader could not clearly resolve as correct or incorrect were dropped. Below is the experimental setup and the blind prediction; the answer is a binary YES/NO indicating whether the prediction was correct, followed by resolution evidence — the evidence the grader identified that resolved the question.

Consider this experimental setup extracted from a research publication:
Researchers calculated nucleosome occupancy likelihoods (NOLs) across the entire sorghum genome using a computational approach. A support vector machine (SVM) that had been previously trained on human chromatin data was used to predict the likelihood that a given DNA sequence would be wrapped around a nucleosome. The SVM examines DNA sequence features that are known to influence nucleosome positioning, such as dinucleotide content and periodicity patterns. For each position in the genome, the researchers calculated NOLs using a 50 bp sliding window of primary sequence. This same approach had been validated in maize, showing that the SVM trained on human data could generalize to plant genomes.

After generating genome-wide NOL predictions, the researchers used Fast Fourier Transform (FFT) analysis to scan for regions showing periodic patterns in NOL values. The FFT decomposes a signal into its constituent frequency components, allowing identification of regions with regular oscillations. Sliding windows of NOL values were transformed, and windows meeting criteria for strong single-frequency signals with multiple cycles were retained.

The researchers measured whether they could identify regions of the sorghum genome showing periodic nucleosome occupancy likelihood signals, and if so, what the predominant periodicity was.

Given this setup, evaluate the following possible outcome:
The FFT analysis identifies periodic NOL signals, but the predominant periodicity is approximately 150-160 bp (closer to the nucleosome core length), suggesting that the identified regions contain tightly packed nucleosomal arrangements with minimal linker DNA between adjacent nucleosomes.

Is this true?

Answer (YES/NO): NO